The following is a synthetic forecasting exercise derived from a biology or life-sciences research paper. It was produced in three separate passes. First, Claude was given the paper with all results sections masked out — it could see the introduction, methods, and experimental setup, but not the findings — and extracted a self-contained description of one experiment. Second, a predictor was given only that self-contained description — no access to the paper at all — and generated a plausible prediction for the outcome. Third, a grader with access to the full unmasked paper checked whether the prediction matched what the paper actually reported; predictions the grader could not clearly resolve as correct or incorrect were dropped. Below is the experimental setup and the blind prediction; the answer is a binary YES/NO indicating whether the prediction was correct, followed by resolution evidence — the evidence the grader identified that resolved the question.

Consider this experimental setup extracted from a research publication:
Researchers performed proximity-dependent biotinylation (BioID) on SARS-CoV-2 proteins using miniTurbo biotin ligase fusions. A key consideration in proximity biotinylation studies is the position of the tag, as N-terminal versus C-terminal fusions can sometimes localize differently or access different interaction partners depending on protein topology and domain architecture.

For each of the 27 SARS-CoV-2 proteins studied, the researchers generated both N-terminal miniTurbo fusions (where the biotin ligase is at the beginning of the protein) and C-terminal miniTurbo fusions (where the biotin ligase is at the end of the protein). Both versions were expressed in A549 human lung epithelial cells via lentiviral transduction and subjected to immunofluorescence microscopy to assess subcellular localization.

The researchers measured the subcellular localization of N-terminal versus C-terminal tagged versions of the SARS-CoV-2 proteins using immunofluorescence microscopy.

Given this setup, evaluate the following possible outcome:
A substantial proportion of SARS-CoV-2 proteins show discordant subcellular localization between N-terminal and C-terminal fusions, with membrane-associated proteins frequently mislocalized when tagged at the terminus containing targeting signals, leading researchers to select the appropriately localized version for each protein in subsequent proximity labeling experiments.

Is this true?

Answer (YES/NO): NO